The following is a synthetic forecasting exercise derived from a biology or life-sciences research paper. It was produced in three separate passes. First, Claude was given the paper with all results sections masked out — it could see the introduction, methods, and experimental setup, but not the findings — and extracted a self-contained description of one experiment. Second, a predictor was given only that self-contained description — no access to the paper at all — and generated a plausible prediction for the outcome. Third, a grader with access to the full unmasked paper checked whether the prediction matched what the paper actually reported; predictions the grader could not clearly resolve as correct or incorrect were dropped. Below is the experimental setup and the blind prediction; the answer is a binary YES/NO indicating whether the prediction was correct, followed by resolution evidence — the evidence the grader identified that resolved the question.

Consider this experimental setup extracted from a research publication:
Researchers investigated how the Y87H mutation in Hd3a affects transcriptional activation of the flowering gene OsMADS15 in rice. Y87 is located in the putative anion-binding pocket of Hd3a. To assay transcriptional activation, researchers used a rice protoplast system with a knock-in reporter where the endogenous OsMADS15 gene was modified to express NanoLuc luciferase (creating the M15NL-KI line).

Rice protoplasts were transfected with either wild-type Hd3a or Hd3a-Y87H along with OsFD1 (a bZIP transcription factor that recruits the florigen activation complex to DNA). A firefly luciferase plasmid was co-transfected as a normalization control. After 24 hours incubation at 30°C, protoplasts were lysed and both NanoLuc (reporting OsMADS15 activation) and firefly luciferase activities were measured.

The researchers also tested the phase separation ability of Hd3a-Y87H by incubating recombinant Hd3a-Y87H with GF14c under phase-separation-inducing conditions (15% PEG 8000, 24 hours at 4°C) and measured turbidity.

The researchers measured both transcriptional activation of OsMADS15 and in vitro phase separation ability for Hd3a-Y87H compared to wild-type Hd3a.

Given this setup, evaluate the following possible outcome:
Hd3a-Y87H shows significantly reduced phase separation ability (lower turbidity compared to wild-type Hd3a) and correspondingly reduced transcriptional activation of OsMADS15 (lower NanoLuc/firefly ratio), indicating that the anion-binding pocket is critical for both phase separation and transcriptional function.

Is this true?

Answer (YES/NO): NO